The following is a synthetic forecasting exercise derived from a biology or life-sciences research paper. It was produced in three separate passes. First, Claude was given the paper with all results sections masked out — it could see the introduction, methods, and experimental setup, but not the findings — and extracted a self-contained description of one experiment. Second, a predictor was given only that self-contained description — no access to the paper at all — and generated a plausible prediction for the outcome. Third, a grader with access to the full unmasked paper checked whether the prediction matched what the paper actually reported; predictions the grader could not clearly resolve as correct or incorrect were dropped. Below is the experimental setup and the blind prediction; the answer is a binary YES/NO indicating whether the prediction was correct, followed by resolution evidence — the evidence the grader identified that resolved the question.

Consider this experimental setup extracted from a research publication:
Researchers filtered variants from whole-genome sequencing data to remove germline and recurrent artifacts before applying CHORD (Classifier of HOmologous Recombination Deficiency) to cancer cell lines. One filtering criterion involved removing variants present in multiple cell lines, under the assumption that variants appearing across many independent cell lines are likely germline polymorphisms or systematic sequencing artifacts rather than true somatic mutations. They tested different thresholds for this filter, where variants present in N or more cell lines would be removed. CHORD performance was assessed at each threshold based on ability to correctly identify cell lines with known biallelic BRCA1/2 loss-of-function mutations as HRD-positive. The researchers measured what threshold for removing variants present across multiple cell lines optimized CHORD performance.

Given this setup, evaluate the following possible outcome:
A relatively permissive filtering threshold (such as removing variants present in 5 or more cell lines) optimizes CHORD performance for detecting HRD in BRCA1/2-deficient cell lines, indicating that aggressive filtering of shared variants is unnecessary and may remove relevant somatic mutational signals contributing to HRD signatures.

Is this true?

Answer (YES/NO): NO